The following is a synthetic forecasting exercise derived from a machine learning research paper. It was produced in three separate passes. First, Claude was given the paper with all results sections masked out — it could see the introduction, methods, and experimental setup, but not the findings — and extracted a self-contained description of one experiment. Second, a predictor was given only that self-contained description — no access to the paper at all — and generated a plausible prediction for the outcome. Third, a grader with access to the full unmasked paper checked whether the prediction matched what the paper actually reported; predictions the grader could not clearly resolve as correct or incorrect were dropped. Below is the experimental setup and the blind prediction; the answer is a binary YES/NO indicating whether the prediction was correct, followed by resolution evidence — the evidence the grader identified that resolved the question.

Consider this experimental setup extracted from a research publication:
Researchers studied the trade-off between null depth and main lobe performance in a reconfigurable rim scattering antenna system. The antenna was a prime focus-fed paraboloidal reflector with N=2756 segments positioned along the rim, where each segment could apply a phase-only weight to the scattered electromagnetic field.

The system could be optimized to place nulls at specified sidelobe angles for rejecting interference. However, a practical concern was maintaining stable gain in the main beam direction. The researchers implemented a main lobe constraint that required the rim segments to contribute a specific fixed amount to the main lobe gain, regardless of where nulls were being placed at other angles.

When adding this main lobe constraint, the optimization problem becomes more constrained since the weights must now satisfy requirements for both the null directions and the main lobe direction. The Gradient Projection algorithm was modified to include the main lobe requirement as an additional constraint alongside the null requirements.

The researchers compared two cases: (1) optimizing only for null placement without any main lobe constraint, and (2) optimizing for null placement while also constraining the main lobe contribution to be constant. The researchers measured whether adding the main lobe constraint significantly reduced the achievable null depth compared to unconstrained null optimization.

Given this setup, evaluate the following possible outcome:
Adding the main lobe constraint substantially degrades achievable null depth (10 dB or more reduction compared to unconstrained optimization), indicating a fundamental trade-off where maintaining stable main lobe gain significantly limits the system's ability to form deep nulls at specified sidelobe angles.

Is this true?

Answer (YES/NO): NO